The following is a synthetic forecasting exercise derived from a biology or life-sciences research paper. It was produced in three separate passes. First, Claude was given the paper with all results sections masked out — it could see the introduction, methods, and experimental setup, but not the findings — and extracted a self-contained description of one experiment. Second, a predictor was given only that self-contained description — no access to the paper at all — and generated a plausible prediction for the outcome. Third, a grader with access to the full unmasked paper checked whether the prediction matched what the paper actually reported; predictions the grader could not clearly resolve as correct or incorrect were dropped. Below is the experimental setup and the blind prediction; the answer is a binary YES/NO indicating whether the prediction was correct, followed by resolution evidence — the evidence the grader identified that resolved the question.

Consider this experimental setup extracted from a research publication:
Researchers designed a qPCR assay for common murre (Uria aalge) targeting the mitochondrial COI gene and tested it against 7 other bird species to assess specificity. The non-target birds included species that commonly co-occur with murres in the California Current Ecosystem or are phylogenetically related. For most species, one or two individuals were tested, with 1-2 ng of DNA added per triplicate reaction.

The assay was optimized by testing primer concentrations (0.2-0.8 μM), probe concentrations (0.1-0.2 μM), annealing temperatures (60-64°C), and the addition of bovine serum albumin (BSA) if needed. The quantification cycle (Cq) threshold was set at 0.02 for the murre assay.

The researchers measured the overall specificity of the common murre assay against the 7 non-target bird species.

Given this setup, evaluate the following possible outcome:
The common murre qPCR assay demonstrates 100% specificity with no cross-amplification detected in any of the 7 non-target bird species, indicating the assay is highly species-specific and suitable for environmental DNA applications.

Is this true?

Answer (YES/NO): YES